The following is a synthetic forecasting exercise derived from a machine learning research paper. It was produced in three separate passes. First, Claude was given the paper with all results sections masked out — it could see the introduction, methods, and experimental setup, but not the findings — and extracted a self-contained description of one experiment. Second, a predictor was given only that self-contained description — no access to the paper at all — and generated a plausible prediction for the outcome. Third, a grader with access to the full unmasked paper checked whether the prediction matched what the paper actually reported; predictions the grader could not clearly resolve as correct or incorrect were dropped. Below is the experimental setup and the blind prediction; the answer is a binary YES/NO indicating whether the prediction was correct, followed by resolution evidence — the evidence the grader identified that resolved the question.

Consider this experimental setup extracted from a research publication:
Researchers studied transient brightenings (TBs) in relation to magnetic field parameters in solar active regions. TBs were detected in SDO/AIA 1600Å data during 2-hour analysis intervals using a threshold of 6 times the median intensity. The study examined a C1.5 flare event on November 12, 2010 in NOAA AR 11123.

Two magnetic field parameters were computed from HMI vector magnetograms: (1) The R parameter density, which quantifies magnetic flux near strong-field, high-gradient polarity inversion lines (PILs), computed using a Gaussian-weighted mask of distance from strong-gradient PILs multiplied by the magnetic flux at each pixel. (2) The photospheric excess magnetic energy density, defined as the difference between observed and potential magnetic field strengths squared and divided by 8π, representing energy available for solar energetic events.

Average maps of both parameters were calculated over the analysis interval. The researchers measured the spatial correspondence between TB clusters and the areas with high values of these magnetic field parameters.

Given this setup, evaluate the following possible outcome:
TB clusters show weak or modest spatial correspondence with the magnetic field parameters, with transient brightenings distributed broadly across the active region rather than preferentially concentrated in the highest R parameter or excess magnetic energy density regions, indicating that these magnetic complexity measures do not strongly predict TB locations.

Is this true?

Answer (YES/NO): NO